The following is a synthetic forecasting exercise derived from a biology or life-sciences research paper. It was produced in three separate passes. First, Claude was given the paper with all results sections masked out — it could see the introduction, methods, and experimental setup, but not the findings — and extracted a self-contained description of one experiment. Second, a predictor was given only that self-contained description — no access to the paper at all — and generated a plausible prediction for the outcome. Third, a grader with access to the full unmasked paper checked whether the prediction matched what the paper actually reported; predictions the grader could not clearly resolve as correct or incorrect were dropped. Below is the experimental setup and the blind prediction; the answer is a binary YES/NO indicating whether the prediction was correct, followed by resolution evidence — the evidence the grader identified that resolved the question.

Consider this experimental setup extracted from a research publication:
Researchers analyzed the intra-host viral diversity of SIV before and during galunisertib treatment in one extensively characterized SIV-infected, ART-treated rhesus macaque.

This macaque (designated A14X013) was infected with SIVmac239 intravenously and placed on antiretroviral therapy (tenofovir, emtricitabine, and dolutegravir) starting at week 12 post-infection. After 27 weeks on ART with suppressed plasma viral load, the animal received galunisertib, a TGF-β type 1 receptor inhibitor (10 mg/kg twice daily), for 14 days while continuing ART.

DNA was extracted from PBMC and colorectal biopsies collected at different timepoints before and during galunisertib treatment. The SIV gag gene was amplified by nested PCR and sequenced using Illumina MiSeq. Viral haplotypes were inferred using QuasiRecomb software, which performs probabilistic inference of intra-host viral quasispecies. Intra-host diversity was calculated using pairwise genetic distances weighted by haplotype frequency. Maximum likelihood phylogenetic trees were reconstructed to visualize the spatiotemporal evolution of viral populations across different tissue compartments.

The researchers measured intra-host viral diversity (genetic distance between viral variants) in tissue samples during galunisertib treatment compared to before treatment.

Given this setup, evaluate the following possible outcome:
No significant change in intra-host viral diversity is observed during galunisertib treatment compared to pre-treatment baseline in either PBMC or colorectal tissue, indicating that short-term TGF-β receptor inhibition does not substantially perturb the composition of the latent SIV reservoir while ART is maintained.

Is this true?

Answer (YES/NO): NO